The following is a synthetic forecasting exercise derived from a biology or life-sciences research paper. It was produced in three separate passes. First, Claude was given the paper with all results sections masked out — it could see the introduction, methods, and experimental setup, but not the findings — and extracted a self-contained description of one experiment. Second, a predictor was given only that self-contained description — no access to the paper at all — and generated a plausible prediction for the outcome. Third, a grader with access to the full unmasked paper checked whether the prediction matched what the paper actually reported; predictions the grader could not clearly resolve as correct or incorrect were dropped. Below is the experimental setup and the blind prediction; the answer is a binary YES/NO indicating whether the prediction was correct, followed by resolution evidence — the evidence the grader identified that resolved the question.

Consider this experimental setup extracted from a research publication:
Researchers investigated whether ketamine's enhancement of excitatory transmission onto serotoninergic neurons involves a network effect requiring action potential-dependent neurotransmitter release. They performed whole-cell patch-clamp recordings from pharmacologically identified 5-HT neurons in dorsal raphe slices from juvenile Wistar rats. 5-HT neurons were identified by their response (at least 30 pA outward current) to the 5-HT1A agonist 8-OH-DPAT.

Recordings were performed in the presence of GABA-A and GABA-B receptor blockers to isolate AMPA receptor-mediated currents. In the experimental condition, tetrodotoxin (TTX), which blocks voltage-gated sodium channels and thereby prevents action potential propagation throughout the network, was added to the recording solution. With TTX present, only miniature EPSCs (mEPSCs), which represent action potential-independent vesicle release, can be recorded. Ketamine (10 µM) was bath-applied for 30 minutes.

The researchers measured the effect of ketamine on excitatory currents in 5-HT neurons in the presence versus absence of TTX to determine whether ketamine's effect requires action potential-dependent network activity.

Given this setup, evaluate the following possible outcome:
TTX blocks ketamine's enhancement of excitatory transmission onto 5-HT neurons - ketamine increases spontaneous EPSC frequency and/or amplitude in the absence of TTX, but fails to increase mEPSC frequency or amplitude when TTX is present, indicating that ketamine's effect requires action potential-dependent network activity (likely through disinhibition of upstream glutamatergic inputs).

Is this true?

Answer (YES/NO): YES